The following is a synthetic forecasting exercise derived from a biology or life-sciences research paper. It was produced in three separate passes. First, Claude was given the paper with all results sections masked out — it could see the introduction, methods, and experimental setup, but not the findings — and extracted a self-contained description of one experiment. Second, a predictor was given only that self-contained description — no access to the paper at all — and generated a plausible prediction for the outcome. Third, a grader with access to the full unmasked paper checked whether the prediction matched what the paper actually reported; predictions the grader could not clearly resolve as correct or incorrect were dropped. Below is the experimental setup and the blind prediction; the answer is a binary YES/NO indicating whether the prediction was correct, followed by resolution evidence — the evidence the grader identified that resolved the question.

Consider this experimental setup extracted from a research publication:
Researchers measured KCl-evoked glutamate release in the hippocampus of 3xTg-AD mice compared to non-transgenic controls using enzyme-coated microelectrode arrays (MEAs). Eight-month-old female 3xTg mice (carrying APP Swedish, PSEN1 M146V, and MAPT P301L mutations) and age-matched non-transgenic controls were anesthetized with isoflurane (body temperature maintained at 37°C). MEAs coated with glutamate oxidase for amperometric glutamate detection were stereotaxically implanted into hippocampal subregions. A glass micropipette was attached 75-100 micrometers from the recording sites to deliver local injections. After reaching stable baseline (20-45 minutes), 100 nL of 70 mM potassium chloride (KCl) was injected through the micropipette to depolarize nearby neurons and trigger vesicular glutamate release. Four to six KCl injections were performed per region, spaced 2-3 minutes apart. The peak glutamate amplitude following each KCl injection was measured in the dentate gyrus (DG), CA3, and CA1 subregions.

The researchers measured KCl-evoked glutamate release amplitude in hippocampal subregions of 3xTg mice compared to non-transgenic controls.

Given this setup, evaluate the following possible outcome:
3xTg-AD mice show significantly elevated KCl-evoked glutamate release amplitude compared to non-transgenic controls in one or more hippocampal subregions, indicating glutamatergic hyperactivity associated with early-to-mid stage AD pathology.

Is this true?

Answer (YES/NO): YES